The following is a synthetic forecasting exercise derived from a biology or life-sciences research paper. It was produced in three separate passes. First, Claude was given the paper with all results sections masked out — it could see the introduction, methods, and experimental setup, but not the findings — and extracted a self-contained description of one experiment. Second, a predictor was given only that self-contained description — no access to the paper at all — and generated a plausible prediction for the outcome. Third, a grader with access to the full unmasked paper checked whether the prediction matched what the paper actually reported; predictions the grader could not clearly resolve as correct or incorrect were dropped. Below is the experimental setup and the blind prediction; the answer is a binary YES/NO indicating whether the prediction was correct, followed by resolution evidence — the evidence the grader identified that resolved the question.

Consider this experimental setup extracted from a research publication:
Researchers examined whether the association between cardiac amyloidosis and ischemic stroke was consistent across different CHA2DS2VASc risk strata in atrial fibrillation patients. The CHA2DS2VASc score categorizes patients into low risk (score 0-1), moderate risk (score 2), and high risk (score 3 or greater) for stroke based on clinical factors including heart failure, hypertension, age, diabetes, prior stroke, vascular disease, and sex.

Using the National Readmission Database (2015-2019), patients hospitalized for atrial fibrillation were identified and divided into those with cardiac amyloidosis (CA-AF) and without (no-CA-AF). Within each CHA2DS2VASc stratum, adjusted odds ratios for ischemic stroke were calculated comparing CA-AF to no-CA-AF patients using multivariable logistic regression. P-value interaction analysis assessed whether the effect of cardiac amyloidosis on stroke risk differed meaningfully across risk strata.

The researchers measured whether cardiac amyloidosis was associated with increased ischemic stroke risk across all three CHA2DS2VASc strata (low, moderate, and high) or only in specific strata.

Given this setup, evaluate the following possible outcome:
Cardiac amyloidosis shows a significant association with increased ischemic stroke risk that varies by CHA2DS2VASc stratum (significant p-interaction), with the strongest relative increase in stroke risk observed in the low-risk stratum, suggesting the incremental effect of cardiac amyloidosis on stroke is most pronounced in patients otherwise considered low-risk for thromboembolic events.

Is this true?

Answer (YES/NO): NO